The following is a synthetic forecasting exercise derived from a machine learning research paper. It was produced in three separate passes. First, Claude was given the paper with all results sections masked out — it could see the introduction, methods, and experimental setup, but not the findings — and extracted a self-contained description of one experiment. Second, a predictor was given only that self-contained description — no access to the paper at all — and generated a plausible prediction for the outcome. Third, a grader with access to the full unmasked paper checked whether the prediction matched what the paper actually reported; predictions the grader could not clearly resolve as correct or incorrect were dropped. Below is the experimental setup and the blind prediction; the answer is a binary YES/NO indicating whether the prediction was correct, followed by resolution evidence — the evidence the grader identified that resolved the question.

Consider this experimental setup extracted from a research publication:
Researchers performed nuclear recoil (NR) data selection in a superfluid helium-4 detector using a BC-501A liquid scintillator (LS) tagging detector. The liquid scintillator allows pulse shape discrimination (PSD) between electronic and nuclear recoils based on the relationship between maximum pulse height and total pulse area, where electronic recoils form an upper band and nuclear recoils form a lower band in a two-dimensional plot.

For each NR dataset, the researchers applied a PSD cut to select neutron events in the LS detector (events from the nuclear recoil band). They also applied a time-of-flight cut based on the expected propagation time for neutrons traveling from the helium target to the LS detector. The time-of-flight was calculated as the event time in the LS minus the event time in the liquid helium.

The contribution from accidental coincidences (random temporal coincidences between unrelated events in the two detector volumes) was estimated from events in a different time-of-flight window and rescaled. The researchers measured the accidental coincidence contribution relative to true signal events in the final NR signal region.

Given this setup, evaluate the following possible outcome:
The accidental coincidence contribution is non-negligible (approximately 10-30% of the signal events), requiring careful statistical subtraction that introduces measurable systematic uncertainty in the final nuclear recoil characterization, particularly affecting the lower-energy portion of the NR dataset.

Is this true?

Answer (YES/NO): NO